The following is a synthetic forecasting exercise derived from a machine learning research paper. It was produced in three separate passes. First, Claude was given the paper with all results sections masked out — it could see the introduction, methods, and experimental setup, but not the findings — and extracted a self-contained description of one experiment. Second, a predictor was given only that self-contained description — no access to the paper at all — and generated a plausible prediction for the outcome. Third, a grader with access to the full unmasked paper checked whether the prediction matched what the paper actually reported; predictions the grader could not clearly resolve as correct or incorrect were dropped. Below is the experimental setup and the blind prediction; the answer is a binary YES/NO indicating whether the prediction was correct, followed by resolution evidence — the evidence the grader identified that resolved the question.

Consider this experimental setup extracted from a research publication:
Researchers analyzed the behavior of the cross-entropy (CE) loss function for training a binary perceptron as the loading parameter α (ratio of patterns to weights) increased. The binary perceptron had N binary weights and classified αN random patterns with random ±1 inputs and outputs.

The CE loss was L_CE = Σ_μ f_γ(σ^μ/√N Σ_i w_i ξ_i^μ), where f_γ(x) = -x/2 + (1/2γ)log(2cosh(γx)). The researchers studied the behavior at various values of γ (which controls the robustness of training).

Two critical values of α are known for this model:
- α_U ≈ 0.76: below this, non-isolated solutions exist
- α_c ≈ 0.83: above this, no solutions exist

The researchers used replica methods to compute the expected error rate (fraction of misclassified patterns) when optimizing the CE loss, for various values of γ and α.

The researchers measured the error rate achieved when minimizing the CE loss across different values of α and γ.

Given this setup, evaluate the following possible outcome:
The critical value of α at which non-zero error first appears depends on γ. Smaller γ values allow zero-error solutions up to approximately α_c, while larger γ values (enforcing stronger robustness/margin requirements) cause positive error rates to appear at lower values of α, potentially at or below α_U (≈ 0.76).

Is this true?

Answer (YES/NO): NO